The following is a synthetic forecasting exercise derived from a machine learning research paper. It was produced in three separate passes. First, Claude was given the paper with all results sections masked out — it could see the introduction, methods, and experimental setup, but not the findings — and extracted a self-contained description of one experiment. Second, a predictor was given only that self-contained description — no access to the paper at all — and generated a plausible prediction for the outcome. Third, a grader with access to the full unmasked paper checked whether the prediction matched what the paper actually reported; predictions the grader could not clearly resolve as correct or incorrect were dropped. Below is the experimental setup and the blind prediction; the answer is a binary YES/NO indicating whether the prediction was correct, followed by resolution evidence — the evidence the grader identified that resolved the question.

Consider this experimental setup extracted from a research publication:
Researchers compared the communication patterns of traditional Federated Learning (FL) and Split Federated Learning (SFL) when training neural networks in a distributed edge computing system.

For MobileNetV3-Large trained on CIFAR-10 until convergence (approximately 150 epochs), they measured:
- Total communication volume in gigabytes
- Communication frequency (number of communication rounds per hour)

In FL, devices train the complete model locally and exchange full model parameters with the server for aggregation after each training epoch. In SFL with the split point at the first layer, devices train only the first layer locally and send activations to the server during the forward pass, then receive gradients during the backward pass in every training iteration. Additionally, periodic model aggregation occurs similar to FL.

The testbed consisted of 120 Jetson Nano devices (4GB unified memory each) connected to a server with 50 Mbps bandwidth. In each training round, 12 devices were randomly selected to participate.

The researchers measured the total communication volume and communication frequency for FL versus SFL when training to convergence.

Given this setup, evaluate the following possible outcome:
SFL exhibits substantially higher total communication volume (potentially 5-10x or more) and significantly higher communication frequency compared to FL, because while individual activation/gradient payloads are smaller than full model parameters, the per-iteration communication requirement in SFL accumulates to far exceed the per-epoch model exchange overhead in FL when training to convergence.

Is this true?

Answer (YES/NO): YES